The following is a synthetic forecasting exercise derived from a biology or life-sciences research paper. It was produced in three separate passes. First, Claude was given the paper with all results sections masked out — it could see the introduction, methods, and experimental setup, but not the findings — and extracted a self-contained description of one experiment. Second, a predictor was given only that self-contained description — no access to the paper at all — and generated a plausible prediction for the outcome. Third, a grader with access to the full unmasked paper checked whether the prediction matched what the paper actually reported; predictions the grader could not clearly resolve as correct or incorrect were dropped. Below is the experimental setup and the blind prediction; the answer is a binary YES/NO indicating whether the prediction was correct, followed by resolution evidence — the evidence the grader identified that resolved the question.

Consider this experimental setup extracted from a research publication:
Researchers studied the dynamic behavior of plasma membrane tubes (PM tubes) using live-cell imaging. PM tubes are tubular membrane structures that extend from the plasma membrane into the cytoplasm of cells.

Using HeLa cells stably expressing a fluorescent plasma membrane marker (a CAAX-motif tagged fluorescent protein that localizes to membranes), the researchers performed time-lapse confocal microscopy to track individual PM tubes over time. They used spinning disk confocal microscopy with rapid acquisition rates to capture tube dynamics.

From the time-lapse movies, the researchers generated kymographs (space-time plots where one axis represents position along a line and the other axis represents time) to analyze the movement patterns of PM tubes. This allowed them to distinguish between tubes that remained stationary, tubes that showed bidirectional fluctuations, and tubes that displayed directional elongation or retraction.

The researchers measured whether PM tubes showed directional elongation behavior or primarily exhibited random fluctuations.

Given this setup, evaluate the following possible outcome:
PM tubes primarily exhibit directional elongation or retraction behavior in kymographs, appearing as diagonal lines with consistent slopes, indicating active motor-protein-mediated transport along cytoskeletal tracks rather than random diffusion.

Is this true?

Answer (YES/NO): YES